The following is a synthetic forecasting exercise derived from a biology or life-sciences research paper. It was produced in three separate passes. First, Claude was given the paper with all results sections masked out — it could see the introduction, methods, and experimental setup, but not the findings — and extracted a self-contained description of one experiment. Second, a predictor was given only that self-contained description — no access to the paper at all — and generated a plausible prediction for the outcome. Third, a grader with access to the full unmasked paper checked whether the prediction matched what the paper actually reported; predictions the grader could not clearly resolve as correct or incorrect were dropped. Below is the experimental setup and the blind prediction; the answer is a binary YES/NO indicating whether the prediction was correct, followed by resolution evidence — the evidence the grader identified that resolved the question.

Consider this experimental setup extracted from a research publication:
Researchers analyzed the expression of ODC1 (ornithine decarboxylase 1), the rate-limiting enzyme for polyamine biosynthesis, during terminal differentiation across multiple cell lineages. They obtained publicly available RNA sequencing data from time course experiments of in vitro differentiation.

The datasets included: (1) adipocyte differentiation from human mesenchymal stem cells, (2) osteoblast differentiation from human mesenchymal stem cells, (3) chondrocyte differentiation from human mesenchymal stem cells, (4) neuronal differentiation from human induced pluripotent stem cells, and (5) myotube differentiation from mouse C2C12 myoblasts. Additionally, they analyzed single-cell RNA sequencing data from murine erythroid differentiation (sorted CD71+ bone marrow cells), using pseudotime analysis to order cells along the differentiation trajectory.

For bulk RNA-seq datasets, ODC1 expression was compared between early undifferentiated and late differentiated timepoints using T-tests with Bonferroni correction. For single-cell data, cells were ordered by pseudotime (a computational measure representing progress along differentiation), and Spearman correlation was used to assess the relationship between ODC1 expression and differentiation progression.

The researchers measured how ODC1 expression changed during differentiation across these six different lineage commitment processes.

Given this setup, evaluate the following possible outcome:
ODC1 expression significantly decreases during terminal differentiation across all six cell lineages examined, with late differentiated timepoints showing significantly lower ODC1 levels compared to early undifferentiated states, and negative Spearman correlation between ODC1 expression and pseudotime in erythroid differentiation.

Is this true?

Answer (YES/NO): YES